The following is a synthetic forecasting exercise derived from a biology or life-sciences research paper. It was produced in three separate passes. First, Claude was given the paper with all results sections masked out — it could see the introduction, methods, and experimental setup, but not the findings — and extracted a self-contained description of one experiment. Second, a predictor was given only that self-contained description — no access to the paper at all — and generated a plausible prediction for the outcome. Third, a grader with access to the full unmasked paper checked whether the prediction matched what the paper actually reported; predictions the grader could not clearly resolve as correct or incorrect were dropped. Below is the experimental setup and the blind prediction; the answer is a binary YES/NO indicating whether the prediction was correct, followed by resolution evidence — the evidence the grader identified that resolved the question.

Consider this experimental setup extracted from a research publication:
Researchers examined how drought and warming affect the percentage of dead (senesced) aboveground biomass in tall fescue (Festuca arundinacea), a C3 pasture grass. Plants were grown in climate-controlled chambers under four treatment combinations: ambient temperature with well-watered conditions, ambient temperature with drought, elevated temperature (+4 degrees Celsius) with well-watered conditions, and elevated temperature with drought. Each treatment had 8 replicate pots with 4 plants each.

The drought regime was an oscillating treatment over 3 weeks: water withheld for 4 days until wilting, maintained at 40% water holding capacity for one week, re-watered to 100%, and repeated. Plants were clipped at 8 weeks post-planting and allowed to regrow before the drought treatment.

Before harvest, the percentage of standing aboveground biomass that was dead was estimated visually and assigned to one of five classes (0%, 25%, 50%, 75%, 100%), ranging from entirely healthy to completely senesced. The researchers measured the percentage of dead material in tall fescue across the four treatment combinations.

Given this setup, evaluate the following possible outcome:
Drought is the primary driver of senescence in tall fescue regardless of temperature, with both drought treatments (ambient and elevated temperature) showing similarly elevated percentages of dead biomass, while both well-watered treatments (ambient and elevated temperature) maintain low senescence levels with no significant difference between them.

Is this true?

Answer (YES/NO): YES